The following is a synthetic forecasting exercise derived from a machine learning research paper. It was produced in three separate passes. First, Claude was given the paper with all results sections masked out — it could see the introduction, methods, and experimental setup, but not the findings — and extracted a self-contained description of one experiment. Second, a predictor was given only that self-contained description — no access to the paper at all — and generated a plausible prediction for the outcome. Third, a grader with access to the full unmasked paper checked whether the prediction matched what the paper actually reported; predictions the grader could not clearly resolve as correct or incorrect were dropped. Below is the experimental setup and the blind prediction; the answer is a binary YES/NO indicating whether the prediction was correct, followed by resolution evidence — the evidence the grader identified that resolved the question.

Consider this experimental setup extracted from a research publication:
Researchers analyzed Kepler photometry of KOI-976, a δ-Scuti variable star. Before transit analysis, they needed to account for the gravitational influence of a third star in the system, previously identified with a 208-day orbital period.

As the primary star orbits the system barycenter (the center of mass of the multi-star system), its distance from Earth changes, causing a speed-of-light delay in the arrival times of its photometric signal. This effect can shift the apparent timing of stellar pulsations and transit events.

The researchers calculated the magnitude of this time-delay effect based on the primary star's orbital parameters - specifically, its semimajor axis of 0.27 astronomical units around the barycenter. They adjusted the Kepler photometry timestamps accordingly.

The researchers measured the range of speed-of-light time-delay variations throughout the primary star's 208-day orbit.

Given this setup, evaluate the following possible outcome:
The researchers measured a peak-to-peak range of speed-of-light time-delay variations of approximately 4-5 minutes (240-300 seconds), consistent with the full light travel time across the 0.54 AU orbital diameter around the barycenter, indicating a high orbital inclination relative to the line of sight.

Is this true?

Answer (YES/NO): NO